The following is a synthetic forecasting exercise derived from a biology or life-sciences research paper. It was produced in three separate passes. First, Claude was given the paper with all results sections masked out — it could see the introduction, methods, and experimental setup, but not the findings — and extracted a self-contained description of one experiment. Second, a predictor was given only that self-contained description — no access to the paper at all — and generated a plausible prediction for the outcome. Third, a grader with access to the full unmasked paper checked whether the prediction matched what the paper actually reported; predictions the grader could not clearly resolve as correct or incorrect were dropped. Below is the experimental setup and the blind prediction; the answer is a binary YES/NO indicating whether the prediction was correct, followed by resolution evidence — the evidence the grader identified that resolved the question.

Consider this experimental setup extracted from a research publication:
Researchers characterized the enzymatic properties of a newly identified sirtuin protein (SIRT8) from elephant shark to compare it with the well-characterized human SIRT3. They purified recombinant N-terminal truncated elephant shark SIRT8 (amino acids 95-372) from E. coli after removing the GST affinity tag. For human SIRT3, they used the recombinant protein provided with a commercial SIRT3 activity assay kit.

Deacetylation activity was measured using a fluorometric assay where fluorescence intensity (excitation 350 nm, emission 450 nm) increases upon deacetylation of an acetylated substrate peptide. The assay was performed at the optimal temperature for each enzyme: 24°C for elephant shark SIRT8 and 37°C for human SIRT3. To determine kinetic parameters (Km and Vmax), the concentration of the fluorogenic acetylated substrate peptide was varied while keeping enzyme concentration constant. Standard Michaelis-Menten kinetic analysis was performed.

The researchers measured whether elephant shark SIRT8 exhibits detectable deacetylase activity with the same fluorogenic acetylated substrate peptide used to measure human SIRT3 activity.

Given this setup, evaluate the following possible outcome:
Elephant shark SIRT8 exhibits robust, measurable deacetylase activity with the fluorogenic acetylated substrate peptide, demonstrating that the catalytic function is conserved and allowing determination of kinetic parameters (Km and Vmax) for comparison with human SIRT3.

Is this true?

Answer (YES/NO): YES